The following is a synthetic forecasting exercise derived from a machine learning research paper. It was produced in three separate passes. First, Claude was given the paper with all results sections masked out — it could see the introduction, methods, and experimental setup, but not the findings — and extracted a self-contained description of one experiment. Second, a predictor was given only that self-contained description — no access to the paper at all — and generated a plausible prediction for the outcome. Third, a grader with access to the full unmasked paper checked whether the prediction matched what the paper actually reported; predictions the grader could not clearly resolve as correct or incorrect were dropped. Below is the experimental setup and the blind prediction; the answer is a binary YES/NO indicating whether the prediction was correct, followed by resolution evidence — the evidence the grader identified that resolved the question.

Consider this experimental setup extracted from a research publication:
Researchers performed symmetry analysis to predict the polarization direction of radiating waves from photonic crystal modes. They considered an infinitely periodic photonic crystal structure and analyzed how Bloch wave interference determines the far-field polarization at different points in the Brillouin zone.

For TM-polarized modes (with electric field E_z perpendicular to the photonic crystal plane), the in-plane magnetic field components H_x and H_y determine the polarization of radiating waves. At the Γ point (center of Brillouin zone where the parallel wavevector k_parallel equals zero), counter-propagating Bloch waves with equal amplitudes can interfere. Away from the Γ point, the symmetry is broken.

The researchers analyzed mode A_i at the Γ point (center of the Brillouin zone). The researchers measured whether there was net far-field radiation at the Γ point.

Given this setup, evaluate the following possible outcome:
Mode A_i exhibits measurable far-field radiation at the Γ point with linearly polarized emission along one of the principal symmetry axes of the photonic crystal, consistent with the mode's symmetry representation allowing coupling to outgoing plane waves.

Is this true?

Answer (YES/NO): NO